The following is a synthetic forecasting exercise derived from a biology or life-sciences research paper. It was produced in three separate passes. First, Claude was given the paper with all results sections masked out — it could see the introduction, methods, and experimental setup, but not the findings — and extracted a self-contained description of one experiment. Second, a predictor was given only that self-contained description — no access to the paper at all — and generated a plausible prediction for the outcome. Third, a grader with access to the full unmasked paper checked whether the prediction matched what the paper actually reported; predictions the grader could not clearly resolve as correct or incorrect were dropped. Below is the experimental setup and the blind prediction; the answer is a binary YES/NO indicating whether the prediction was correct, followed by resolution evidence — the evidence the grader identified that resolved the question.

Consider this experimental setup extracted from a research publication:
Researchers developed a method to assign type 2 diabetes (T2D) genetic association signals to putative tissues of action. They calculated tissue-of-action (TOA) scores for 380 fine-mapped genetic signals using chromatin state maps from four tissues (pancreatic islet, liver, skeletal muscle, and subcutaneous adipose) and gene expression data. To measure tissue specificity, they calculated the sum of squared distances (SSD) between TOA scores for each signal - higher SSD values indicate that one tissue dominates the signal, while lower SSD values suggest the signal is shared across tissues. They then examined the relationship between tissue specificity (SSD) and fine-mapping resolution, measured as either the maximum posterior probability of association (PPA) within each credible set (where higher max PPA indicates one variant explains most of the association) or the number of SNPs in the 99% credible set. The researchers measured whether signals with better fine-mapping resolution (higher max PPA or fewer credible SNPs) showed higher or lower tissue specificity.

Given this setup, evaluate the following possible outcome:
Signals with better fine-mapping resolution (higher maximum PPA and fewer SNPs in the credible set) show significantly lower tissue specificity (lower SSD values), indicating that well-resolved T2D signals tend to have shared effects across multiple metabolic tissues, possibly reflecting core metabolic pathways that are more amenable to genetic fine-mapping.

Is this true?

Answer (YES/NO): NO